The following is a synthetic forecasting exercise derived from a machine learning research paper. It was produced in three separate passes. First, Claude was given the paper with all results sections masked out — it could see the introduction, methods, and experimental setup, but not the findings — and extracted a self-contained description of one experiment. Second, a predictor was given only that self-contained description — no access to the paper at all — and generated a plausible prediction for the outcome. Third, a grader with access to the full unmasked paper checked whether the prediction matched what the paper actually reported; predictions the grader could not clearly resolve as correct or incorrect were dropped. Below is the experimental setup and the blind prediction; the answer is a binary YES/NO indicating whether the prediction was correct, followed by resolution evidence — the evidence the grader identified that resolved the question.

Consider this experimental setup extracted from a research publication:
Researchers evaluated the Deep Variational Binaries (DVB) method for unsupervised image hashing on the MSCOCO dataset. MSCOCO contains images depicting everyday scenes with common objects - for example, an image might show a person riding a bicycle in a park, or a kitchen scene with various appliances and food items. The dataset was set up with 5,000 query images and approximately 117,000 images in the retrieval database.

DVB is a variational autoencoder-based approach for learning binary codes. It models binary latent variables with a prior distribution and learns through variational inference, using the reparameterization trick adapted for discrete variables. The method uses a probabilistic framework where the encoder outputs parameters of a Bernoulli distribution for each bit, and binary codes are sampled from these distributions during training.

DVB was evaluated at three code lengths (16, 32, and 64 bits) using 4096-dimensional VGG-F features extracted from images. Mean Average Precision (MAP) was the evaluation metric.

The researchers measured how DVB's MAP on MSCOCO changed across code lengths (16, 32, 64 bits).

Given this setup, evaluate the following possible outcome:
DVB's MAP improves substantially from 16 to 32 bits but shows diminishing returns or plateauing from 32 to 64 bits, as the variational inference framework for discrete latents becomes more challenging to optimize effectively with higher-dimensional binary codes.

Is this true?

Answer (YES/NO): YES